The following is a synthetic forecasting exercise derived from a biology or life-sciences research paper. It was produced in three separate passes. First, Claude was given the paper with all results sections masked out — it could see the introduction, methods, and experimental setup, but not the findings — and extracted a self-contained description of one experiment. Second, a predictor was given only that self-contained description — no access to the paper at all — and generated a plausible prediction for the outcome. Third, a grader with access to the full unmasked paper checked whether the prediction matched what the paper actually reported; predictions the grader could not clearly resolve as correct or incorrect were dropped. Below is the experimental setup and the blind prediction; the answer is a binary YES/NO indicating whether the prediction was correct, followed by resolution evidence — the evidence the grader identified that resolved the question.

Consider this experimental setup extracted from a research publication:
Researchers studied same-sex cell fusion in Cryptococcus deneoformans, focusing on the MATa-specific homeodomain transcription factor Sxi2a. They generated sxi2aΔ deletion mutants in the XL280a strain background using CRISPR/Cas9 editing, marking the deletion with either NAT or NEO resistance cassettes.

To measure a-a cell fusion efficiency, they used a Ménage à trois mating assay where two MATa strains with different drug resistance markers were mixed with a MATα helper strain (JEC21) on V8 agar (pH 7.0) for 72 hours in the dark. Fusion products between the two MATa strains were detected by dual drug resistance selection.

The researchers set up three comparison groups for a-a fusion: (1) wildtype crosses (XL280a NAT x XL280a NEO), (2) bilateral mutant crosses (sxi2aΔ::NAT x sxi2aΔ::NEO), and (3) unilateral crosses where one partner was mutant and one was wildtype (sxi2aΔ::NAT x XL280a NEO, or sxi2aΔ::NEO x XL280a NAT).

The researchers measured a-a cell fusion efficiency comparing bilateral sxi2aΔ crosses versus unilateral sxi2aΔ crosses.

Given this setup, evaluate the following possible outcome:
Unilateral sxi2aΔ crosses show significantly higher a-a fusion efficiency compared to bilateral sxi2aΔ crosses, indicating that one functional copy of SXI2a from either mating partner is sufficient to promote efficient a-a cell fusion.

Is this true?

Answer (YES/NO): NO